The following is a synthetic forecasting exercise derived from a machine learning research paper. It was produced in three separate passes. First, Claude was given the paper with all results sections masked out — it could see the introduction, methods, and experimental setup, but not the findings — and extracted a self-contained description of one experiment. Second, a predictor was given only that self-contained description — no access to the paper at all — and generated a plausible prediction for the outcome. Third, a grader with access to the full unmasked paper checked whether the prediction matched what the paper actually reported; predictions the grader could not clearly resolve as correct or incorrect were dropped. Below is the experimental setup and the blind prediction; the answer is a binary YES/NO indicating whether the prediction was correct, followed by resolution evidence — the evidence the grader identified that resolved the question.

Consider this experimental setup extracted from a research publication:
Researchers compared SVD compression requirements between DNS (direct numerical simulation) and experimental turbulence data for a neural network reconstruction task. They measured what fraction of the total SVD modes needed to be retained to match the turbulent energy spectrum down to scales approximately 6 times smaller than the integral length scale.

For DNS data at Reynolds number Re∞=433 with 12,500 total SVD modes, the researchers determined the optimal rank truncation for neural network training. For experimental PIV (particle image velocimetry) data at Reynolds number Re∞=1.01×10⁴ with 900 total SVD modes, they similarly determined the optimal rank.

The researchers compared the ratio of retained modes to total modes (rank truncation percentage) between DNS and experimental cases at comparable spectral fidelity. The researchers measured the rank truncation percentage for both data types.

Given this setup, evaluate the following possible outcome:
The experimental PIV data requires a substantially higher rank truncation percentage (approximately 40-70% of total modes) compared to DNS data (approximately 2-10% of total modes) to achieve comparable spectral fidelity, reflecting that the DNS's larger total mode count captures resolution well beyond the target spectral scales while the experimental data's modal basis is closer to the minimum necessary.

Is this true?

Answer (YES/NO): NO